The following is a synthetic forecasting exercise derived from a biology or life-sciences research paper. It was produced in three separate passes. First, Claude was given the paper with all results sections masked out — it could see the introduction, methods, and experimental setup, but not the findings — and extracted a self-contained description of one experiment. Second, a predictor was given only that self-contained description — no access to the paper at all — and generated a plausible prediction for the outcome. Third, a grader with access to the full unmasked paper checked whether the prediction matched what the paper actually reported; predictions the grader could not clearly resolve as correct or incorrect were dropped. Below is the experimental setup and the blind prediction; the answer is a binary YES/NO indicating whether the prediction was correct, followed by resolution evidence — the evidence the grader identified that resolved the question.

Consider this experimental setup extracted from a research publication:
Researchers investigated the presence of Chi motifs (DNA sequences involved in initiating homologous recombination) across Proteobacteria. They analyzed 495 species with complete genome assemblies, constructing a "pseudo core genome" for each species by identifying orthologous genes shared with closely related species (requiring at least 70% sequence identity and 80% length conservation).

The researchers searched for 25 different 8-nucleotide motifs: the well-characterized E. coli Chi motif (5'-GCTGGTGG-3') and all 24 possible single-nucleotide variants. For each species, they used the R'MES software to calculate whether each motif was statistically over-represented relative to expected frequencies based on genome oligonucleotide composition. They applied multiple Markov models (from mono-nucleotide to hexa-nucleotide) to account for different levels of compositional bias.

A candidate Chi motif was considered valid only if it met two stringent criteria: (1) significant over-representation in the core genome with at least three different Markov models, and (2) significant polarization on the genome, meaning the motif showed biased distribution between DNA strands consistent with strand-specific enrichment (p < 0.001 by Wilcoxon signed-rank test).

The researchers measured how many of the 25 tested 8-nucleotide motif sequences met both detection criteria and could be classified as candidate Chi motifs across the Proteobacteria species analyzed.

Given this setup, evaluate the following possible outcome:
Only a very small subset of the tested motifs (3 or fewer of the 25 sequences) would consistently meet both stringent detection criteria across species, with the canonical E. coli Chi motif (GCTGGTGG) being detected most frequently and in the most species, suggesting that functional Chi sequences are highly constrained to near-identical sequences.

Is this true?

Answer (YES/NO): NO